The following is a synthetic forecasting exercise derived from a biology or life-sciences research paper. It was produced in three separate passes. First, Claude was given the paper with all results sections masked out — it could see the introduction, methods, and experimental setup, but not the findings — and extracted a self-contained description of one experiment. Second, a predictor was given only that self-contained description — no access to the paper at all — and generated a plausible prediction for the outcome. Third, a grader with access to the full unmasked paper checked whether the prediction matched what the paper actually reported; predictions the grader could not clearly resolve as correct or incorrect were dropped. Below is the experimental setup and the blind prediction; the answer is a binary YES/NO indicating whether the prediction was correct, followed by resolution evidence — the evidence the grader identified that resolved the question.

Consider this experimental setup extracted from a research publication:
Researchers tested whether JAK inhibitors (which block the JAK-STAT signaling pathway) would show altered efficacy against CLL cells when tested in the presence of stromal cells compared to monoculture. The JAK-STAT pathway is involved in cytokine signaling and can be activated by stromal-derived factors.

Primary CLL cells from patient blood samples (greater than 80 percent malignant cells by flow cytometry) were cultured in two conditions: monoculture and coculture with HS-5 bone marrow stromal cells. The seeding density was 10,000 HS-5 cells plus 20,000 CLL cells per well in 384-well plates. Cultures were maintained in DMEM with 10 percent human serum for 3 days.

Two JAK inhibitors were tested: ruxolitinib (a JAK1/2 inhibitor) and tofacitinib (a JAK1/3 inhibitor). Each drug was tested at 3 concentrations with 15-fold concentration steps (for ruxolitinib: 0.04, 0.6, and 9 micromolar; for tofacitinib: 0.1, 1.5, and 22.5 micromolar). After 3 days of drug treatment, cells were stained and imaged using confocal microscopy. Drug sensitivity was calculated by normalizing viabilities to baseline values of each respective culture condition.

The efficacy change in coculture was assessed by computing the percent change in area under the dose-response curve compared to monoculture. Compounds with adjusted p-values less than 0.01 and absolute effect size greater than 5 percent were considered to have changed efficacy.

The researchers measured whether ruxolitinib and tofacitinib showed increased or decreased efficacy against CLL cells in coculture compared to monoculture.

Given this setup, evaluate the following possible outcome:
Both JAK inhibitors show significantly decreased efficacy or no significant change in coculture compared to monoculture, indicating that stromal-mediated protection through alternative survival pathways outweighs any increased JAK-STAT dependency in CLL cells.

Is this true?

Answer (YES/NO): NO